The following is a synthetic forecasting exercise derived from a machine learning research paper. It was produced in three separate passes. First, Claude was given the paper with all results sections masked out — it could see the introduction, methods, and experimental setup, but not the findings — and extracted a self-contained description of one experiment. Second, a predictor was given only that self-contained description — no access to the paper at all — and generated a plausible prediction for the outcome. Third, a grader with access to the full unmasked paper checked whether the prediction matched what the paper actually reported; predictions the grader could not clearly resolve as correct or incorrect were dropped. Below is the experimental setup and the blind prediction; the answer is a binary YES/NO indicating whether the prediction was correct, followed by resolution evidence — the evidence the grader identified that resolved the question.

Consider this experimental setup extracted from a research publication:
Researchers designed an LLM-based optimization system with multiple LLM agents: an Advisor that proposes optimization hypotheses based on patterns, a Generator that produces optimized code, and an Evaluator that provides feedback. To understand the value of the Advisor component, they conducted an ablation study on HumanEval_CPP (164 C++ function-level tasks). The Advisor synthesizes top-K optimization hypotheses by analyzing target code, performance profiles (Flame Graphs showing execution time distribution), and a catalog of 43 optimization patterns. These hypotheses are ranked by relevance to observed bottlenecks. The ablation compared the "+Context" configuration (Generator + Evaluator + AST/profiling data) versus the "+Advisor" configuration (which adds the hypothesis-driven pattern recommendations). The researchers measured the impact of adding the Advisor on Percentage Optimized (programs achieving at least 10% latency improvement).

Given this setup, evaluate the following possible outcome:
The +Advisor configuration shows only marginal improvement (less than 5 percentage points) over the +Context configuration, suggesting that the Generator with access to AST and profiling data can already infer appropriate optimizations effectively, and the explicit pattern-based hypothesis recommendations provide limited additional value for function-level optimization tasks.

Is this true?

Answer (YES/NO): NO